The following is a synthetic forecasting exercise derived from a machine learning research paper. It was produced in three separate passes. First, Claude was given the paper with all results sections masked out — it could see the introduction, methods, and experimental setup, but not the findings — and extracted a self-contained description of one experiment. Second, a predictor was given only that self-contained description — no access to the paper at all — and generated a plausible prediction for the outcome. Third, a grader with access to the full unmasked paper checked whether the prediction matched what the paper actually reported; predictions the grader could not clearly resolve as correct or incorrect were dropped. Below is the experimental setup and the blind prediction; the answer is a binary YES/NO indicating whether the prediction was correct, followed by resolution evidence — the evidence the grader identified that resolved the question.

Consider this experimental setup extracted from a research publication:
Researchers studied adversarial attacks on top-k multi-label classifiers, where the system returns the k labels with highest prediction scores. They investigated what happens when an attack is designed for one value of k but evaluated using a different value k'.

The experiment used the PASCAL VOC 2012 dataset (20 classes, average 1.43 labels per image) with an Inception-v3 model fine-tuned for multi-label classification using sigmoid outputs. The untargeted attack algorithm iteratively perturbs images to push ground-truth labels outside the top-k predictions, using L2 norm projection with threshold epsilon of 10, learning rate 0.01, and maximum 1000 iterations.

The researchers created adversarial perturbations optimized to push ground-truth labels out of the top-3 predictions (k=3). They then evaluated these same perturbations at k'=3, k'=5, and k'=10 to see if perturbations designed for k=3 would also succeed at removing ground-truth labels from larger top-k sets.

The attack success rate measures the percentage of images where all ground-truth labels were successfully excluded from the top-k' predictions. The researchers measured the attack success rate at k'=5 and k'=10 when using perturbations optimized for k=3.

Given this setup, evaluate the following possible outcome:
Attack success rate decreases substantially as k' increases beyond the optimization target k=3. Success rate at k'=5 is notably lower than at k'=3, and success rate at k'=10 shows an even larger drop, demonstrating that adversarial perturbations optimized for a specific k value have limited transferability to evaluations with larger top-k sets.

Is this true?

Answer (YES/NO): YES